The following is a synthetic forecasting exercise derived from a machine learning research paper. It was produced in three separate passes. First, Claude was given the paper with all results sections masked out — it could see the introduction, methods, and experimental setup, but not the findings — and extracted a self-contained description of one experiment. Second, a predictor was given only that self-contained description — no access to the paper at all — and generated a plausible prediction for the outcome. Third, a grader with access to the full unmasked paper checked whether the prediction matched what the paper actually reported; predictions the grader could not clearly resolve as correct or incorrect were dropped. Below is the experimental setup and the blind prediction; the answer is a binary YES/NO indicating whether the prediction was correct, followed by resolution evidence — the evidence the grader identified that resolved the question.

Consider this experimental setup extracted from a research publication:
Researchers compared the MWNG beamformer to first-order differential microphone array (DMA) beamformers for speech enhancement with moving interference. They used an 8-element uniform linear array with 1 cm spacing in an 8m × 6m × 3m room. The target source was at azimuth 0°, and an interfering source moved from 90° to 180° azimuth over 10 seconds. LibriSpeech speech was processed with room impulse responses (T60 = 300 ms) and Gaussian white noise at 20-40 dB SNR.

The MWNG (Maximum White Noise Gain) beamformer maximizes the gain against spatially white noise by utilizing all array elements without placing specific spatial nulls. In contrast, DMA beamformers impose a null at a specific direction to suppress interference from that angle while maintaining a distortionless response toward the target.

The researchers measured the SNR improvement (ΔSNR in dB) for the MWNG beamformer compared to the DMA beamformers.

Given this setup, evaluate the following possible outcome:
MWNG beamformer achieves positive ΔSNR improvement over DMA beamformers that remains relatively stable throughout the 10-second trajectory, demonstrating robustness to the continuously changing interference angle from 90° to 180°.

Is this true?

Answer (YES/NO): NO